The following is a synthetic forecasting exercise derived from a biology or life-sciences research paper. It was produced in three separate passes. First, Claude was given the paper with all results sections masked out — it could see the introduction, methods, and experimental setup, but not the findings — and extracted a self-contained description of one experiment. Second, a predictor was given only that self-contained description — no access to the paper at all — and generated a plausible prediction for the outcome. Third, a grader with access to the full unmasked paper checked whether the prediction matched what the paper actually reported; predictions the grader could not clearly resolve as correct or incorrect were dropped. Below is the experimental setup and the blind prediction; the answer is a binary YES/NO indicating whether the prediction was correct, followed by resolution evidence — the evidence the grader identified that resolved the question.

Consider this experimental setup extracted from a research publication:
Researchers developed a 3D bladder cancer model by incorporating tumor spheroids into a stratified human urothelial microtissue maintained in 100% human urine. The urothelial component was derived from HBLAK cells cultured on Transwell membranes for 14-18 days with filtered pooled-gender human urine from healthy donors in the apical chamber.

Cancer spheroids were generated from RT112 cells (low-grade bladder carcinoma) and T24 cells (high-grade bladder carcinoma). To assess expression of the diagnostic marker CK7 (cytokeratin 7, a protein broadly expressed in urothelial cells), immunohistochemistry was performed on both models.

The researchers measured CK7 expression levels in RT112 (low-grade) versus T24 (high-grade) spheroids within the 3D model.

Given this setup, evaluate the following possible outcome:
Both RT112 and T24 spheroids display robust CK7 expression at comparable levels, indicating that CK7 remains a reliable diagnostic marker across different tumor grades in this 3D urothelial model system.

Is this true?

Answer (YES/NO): NO